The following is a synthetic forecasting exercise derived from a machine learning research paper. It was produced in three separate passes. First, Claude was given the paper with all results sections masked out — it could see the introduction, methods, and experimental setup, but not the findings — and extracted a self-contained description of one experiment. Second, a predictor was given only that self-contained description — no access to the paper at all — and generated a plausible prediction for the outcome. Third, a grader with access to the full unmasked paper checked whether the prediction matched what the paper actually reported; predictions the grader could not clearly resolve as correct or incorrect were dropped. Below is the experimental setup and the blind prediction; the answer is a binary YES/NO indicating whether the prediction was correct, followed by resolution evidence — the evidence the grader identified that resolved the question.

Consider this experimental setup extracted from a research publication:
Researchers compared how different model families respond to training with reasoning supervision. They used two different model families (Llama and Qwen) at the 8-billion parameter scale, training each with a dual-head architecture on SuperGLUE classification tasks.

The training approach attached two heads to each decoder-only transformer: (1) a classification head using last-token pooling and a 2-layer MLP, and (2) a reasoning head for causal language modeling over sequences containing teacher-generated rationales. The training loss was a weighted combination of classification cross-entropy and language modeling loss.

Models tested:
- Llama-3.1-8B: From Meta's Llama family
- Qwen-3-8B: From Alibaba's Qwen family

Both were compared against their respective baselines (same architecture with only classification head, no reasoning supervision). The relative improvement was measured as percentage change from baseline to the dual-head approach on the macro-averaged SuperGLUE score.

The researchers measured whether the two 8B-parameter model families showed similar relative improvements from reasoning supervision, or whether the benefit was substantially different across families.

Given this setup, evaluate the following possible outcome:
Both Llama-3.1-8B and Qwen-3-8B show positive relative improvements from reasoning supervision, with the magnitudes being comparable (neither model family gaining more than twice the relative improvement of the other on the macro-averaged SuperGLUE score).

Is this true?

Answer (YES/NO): YES